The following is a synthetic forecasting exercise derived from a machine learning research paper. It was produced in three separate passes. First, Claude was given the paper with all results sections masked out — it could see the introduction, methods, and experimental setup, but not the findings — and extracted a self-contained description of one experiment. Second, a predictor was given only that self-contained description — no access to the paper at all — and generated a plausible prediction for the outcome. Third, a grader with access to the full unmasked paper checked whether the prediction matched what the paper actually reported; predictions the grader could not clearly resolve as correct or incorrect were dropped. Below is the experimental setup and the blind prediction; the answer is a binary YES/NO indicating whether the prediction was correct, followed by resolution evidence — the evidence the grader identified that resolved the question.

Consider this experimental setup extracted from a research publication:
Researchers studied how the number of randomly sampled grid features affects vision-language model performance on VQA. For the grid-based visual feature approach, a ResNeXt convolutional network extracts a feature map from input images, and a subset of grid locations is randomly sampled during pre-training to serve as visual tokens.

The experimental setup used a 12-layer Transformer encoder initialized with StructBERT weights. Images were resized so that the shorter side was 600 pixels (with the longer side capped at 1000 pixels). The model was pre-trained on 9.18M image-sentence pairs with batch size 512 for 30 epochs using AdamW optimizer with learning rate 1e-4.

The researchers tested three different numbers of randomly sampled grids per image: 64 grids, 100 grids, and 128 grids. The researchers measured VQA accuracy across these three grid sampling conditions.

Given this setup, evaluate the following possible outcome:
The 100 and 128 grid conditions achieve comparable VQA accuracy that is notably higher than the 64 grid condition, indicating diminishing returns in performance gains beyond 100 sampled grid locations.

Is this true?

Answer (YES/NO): NO